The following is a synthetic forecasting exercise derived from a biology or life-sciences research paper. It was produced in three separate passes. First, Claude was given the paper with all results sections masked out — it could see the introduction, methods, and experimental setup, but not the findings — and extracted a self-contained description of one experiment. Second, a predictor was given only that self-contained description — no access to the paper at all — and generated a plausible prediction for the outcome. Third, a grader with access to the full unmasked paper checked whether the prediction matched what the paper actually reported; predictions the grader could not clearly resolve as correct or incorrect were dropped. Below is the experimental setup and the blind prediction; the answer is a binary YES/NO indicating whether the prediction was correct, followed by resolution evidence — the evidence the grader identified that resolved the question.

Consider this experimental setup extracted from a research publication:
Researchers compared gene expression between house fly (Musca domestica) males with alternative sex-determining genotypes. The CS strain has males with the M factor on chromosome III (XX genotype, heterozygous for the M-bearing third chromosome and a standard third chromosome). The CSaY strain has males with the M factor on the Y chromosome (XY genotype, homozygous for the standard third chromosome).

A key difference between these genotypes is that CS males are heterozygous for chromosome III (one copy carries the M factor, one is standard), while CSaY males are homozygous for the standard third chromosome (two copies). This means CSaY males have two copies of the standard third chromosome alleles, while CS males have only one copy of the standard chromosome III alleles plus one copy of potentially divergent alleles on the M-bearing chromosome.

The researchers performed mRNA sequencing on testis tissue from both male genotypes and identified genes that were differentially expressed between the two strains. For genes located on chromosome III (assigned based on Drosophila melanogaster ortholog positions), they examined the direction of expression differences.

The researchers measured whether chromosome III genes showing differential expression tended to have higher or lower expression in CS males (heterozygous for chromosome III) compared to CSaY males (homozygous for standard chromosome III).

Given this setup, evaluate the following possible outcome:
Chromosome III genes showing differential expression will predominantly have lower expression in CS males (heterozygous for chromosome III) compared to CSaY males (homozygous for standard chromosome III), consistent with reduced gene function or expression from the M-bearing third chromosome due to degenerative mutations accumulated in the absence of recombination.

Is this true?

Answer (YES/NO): NO